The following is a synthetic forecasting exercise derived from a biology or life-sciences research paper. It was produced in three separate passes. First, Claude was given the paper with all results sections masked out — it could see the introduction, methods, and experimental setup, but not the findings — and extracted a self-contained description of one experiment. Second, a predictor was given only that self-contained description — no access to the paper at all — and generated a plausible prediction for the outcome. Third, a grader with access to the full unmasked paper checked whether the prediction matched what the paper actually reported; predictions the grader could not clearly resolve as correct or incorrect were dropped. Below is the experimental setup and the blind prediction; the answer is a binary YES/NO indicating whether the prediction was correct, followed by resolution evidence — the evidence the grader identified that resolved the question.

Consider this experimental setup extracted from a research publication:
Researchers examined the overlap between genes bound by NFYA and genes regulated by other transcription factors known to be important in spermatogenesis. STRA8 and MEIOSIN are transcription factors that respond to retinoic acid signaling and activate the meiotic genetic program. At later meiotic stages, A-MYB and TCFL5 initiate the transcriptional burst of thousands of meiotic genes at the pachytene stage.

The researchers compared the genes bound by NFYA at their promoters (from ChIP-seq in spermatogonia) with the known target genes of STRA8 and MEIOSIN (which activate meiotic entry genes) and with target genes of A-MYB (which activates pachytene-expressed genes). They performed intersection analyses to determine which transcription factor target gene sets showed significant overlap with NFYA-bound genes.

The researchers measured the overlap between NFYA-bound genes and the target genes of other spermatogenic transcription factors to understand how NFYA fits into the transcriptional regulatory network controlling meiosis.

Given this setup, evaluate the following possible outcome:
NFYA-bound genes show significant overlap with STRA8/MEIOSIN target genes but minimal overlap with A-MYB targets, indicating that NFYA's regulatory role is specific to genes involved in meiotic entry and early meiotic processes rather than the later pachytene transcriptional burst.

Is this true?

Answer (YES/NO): NO